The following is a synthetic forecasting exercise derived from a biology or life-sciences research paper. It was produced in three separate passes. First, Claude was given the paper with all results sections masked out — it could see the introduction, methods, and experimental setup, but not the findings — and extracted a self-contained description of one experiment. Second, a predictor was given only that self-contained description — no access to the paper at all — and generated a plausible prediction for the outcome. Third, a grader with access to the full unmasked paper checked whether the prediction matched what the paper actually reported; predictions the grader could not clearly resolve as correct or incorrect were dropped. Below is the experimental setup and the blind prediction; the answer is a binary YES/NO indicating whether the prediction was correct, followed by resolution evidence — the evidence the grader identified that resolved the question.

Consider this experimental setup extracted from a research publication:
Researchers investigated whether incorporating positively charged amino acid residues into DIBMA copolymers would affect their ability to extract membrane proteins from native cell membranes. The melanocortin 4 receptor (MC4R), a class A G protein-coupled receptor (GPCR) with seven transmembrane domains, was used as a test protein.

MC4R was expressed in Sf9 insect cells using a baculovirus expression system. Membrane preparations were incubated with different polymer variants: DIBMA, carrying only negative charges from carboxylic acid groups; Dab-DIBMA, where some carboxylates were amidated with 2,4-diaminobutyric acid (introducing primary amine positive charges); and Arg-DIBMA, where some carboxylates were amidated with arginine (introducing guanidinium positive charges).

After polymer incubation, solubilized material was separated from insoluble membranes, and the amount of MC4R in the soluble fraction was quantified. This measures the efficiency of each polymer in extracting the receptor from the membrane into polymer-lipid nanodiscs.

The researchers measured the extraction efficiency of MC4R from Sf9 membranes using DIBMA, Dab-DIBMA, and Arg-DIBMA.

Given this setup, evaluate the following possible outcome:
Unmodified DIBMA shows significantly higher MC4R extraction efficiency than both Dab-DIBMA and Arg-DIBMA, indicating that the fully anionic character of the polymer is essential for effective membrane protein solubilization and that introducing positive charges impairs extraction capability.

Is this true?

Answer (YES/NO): NO